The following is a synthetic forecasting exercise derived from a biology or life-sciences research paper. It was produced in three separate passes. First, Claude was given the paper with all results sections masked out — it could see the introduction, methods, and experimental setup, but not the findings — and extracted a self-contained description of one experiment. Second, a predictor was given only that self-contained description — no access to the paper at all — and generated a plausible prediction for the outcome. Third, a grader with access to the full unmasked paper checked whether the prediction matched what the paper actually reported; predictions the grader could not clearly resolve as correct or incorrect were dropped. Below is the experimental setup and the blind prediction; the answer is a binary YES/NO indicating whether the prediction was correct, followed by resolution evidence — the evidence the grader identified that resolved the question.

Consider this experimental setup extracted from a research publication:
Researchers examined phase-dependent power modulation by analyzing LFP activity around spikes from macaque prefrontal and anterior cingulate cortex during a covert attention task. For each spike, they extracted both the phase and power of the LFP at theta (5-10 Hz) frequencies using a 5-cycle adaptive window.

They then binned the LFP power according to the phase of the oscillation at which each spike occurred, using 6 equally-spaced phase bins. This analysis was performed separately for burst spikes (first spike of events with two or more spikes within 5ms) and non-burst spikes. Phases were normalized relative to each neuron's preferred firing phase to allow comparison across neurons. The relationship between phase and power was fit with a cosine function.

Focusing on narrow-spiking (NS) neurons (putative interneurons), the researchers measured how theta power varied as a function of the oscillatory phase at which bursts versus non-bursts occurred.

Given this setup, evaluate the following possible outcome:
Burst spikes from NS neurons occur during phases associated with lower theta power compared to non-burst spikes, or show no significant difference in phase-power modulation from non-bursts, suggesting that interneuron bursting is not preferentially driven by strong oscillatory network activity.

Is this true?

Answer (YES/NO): YES